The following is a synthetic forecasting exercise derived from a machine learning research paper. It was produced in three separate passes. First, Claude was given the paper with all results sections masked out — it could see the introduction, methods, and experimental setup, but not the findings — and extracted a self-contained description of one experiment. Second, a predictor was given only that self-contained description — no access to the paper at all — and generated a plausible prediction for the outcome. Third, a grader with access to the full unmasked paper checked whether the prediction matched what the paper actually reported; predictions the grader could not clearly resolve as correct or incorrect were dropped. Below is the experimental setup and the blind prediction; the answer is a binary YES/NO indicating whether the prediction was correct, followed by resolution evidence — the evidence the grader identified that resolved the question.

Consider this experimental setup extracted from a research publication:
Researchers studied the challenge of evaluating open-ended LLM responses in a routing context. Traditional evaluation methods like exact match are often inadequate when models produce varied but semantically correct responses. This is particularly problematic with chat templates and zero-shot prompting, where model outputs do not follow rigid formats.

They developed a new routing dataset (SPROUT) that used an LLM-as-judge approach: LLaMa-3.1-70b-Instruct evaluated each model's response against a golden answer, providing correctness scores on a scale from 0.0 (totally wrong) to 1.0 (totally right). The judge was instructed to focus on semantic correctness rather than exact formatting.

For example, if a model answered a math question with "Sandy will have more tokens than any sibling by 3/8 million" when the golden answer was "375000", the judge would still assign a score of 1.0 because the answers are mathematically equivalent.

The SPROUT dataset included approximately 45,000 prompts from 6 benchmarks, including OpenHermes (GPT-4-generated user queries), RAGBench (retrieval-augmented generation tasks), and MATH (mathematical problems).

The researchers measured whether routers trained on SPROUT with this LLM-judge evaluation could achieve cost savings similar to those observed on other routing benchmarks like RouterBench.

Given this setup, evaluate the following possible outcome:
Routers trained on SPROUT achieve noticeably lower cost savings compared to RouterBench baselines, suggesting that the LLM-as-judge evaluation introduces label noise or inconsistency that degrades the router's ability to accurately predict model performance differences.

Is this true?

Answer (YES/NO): NO